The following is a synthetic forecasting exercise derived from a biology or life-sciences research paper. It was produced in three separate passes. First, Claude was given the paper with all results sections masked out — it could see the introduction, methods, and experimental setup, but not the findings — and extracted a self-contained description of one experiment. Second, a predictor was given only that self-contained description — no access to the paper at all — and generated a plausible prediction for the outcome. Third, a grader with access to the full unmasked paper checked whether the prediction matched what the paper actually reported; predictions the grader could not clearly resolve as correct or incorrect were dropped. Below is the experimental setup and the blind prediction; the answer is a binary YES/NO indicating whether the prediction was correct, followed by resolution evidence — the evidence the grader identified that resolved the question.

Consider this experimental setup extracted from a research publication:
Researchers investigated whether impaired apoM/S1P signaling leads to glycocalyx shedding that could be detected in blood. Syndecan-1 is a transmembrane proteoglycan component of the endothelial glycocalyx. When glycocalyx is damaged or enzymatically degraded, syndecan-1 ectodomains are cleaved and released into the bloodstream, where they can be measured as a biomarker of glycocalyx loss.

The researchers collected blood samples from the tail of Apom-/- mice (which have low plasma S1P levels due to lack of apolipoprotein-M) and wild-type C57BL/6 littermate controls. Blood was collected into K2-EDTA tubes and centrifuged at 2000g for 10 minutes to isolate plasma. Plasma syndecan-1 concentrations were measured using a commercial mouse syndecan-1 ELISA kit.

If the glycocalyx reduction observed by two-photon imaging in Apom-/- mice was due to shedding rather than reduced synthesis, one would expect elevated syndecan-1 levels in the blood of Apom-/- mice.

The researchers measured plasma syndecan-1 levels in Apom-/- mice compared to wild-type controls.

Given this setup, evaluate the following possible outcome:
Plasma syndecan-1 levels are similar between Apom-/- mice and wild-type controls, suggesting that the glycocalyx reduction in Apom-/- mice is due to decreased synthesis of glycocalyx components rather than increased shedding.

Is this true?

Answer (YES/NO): NO